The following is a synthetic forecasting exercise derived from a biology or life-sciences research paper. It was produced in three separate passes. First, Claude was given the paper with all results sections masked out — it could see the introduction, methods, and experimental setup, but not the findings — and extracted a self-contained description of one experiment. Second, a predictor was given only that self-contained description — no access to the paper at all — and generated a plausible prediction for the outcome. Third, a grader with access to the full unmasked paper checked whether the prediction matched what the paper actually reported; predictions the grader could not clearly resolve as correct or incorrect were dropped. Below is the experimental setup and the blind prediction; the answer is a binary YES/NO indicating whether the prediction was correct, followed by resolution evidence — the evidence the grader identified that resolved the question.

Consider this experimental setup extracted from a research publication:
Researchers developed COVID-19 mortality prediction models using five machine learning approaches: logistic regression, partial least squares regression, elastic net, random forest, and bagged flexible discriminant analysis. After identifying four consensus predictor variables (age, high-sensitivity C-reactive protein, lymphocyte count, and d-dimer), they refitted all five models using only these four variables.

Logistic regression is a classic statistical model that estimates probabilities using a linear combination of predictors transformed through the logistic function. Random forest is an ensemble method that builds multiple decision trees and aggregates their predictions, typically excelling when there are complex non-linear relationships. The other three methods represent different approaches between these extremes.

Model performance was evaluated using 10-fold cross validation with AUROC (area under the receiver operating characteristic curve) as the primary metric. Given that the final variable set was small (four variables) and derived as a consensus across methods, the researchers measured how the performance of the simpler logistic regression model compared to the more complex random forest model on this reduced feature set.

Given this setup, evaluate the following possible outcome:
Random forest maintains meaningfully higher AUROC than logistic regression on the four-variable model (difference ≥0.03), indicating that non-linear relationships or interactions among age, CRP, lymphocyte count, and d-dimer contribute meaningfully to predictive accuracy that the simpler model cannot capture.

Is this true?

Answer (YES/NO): NO